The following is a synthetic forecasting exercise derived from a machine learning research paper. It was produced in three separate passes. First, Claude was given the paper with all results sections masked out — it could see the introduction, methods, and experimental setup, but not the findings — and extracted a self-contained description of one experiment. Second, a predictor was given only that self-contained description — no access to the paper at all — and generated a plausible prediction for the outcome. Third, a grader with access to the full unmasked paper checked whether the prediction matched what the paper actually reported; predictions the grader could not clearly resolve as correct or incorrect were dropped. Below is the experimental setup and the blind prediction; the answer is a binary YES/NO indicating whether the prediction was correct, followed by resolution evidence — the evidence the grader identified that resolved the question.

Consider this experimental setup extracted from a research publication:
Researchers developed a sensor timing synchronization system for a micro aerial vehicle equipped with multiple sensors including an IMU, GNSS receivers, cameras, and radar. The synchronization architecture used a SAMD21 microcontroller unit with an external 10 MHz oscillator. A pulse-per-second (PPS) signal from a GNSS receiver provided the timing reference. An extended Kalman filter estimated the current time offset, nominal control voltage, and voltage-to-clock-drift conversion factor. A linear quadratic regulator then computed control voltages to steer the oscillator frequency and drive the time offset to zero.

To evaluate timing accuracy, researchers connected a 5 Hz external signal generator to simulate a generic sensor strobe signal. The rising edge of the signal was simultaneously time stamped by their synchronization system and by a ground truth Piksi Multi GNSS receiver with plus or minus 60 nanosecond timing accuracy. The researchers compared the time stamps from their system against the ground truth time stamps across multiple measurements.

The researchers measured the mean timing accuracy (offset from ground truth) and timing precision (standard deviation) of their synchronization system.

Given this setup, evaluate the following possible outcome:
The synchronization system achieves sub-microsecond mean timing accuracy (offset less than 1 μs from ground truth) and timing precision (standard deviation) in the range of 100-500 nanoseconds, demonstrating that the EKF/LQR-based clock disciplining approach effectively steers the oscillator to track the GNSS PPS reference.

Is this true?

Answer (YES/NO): NO